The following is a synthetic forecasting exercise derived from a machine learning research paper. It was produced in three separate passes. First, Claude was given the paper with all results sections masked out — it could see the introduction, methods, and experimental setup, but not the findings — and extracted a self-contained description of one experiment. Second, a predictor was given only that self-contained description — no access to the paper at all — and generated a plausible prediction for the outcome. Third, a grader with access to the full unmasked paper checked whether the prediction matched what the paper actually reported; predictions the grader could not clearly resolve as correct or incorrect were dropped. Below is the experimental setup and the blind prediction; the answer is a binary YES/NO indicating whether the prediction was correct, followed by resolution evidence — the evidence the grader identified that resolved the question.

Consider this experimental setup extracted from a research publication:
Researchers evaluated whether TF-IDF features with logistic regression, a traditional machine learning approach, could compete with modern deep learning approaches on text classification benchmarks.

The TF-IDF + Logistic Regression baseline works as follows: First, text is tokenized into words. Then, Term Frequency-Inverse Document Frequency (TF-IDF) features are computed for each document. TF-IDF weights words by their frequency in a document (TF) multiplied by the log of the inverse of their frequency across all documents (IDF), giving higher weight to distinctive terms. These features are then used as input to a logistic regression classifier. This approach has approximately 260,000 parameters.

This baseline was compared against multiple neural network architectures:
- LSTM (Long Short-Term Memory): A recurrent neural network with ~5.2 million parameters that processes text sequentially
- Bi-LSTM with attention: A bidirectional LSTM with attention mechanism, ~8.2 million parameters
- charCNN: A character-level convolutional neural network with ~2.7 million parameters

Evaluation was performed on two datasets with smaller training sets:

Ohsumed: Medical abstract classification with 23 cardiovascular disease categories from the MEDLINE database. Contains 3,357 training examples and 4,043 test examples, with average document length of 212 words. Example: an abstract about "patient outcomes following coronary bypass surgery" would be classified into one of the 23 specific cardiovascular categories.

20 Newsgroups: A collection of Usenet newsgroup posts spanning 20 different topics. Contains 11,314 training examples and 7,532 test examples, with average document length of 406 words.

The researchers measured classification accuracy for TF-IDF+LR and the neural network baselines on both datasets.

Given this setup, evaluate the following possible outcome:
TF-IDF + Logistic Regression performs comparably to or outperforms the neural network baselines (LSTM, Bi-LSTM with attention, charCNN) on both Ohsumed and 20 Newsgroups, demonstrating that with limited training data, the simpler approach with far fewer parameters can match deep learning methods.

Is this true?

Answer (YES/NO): YES